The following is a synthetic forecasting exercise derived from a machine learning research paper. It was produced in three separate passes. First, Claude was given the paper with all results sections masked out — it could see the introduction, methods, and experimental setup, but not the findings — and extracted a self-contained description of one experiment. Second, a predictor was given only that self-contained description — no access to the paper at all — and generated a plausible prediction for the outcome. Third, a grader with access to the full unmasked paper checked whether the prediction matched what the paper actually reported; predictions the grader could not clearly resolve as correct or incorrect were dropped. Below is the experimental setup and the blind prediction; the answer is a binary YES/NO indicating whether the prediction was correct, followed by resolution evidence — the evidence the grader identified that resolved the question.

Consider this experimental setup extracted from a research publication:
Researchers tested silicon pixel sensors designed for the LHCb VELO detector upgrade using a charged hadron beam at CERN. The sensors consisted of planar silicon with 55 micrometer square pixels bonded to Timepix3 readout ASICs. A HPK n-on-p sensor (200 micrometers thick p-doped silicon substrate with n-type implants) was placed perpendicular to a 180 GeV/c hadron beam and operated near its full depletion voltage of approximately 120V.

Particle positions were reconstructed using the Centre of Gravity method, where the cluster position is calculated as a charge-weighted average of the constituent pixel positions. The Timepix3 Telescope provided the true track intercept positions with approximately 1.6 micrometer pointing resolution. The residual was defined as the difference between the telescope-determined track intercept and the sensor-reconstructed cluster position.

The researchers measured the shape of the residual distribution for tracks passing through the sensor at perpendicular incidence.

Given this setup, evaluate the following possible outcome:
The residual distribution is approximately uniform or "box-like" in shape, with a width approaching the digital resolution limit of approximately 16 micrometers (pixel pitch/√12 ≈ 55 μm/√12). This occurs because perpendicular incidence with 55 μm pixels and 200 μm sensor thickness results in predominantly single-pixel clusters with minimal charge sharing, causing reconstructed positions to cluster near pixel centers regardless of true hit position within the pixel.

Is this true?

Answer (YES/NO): NO